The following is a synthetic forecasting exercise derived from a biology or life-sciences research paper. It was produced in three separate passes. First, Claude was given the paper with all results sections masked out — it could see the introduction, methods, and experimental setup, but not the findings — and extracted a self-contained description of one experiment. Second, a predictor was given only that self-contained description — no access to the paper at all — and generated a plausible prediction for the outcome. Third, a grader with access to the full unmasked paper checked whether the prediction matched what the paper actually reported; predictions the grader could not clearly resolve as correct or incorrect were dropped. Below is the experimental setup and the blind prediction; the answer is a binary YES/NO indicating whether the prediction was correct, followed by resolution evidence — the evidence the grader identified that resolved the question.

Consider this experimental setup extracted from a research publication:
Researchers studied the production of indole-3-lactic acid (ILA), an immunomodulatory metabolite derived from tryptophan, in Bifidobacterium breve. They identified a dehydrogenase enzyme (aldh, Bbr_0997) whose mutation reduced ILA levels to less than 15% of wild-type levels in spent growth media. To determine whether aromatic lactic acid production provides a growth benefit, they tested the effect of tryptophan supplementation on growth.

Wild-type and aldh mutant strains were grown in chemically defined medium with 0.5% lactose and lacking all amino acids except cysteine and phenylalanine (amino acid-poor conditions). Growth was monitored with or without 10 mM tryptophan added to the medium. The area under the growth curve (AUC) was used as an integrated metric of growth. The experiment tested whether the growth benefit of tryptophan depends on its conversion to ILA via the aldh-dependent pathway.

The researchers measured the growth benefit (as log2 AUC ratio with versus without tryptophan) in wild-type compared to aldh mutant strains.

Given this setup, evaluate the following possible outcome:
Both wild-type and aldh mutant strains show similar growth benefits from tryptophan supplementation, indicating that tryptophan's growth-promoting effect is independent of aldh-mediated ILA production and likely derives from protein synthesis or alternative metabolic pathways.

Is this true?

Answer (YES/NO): NO